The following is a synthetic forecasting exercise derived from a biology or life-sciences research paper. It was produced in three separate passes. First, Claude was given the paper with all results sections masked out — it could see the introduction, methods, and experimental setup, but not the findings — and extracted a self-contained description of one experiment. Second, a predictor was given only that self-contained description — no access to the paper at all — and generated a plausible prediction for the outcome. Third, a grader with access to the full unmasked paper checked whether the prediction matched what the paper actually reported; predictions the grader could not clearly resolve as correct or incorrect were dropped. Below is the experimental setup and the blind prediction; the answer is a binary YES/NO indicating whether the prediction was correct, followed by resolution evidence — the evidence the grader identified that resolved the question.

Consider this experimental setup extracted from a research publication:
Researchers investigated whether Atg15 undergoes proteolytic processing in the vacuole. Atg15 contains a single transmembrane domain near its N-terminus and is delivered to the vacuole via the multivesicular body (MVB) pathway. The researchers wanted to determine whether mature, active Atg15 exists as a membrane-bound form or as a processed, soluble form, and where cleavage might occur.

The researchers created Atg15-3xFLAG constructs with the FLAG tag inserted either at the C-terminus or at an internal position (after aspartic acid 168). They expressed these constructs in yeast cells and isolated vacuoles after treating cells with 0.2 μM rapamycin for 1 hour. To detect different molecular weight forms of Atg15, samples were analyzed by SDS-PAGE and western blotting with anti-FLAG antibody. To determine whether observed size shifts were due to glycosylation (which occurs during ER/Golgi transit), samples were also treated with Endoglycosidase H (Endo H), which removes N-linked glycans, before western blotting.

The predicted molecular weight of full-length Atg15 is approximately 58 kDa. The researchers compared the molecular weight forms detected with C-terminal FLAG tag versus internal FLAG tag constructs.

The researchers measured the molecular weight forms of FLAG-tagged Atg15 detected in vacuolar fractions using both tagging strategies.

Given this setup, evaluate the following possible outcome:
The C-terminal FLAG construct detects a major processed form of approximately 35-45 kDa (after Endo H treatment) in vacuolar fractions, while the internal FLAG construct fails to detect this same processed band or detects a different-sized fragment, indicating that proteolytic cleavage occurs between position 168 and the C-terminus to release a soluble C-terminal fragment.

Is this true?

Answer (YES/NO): NO